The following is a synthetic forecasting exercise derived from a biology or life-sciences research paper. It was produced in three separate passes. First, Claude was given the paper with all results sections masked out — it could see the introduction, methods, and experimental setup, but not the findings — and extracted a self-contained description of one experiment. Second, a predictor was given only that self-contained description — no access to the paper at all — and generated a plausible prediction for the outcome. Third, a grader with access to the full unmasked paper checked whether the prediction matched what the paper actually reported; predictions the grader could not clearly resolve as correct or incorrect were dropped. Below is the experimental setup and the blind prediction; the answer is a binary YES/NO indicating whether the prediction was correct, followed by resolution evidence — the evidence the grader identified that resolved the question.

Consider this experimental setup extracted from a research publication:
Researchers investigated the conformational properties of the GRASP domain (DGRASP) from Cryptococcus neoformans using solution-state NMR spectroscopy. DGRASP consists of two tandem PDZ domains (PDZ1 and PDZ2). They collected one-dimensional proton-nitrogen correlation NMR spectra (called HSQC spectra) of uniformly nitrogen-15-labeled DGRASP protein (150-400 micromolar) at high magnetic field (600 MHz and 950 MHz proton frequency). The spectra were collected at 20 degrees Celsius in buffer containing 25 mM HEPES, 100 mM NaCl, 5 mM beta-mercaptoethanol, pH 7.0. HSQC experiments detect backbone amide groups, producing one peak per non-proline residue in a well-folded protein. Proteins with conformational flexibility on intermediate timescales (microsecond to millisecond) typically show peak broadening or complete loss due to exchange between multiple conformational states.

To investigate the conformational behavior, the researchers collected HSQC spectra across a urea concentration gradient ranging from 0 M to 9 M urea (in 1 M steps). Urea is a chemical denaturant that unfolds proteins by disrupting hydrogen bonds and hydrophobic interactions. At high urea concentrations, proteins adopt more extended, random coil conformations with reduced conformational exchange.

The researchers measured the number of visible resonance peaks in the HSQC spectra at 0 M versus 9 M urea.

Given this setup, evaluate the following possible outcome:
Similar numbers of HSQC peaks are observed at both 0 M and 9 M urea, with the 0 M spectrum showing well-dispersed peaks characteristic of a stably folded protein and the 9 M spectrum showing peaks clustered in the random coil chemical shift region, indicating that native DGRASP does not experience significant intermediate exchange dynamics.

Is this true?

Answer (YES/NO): NO